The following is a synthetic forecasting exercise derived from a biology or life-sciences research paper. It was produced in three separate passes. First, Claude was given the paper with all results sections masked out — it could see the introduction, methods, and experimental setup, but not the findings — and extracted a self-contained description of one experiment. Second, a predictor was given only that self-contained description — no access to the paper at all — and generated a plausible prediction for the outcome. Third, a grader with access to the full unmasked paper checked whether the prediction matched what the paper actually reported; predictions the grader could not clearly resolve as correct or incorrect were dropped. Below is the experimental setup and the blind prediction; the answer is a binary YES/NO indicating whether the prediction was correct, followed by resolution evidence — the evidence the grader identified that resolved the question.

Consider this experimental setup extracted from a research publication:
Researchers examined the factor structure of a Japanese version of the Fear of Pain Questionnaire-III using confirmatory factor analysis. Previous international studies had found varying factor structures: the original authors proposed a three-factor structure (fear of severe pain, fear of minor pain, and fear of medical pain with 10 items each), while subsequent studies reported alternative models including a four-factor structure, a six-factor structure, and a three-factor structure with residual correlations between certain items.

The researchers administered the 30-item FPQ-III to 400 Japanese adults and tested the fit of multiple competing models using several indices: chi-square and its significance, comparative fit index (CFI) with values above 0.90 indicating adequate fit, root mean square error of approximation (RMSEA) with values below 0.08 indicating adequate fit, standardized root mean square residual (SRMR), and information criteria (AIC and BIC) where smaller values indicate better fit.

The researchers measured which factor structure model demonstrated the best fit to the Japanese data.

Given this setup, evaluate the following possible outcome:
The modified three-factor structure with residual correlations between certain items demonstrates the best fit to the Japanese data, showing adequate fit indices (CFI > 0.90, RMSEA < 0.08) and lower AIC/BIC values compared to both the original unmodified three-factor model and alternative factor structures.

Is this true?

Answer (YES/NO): NO